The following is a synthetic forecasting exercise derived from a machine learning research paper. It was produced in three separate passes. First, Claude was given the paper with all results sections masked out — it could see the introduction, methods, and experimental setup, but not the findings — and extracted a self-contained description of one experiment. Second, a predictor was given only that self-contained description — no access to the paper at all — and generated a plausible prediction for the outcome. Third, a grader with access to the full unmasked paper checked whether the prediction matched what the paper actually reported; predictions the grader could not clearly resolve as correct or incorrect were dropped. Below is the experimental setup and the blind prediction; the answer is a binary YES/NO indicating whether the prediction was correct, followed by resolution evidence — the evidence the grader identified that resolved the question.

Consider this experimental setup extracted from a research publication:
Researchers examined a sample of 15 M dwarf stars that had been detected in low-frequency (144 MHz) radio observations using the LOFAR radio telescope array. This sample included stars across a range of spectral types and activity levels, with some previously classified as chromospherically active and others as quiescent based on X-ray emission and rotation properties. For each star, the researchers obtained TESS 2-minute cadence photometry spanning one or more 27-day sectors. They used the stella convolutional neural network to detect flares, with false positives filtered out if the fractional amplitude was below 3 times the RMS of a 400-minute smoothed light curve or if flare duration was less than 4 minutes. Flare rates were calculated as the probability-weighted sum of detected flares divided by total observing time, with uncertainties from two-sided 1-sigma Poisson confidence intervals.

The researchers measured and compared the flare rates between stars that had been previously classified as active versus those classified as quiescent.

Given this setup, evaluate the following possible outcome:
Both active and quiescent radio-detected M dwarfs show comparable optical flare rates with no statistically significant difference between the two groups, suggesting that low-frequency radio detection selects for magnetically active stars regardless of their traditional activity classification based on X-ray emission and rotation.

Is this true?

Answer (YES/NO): NO